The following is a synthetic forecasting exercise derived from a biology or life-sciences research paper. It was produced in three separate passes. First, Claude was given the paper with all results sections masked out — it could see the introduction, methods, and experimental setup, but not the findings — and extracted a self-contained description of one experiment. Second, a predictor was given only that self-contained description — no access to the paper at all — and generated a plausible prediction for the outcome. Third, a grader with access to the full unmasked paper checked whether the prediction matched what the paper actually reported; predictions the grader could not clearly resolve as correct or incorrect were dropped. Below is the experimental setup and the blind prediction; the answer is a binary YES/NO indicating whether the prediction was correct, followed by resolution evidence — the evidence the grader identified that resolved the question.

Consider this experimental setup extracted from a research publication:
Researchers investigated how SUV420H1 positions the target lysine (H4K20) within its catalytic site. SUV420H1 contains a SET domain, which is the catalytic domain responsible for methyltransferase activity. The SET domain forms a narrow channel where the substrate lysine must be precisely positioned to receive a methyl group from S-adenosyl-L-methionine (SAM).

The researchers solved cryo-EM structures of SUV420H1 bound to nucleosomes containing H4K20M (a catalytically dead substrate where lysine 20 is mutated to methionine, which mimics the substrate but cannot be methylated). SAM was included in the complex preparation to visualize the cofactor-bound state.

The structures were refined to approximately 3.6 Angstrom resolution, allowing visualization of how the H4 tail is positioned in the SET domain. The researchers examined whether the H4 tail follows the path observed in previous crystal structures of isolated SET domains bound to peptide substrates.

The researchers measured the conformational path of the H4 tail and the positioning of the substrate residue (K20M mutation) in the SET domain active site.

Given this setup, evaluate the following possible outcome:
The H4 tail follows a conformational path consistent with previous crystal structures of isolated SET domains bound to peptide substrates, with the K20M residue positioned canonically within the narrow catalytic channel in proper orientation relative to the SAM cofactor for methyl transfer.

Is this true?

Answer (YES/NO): YES